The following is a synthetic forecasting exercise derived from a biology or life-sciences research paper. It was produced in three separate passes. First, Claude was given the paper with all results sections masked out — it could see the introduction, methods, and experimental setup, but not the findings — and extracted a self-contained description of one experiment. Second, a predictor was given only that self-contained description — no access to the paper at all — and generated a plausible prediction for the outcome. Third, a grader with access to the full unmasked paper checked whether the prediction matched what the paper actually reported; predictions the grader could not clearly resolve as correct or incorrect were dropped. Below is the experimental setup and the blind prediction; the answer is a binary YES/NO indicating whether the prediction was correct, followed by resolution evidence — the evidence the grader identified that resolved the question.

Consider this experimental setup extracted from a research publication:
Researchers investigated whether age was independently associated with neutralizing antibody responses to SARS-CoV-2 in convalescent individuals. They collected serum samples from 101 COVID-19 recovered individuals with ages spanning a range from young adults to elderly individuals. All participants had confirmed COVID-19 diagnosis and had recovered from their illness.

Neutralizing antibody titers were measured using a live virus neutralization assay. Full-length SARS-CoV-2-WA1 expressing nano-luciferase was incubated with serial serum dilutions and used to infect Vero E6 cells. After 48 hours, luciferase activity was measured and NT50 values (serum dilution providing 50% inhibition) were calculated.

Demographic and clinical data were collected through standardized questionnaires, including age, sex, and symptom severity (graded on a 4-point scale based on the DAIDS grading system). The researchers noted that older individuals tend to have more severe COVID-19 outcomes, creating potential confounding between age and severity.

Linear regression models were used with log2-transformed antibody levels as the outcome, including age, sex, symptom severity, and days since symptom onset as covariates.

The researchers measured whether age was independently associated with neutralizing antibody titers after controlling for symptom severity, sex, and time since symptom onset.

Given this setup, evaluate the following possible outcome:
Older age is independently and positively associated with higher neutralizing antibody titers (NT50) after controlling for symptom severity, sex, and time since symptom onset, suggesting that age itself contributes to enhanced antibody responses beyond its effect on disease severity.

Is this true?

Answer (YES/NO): NO